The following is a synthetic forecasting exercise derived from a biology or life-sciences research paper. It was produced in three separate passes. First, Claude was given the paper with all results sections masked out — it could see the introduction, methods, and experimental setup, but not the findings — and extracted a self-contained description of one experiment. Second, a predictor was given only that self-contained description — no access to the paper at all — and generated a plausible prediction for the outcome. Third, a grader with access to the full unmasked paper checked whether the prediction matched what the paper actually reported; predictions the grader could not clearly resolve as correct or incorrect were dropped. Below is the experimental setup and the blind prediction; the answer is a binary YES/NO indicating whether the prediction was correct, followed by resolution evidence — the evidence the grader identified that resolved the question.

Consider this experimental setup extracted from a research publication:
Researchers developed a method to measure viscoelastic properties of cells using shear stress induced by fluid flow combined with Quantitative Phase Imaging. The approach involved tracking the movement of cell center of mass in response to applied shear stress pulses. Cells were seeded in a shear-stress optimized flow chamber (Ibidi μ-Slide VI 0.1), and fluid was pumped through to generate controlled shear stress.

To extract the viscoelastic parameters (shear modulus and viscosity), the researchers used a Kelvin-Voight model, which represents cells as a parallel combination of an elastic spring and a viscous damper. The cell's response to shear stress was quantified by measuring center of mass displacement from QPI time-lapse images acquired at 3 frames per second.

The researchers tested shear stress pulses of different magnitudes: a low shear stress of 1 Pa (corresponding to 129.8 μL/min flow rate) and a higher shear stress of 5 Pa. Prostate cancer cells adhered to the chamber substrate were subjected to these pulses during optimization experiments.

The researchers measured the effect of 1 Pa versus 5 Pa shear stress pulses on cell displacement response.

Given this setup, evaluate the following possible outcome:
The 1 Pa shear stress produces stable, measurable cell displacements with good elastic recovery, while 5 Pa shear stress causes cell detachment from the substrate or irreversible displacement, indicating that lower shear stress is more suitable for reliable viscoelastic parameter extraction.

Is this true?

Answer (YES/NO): NO